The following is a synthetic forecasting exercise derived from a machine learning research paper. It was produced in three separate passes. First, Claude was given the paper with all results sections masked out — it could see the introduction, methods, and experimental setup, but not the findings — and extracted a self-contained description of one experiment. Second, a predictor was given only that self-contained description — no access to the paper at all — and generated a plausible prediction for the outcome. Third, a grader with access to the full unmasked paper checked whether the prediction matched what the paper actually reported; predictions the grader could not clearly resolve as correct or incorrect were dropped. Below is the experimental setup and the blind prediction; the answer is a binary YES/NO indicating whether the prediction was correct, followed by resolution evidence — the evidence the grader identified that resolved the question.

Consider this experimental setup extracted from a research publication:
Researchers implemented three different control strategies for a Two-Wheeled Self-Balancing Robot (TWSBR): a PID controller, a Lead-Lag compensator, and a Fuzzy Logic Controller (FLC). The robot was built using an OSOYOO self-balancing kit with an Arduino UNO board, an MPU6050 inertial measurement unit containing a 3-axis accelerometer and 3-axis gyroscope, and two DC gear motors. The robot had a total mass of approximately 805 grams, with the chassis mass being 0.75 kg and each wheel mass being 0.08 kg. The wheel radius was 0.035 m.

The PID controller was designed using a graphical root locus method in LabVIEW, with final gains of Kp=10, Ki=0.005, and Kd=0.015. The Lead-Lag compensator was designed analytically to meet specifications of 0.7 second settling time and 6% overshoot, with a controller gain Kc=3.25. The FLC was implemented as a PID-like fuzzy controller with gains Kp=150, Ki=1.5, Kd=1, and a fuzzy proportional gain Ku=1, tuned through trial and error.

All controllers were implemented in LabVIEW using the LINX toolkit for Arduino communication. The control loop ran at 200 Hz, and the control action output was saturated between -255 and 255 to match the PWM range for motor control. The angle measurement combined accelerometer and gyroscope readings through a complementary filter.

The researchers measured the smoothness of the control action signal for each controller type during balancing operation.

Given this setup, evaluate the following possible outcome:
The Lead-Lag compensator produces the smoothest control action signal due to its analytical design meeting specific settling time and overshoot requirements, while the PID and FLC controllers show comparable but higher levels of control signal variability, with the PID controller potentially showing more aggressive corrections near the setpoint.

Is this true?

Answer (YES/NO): NO